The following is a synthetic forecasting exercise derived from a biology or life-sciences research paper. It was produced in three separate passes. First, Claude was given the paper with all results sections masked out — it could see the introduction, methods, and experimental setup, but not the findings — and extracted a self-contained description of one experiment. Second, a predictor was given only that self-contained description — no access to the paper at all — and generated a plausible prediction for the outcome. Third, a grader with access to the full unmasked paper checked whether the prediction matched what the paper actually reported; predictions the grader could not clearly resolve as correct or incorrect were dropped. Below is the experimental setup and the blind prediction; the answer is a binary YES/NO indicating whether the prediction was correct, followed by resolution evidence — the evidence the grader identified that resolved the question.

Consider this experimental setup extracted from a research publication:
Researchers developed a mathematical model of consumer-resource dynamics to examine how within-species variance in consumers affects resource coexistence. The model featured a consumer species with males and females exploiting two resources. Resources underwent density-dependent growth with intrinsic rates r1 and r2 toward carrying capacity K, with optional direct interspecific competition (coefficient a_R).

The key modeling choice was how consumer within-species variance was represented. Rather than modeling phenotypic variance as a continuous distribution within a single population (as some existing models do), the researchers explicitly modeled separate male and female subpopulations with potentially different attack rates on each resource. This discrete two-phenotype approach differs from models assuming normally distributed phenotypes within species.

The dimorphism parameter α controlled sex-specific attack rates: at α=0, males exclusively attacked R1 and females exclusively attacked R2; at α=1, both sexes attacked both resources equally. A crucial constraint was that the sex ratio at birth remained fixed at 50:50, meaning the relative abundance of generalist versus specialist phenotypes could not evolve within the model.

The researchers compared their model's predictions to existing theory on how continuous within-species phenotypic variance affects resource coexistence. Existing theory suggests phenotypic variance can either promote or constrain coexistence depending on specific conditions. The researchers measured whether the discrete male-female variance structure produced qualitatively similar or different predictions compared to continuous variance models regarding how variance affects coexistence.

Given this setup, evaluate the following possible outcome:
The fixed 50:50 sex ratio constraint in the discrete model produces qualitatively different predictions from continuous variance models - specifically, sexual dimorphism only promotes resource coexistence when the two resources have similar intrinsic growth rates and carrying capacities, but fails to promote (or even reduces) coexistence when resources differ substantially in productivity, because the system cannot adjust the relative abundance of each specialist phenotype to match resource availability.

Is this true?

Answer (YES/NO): NO